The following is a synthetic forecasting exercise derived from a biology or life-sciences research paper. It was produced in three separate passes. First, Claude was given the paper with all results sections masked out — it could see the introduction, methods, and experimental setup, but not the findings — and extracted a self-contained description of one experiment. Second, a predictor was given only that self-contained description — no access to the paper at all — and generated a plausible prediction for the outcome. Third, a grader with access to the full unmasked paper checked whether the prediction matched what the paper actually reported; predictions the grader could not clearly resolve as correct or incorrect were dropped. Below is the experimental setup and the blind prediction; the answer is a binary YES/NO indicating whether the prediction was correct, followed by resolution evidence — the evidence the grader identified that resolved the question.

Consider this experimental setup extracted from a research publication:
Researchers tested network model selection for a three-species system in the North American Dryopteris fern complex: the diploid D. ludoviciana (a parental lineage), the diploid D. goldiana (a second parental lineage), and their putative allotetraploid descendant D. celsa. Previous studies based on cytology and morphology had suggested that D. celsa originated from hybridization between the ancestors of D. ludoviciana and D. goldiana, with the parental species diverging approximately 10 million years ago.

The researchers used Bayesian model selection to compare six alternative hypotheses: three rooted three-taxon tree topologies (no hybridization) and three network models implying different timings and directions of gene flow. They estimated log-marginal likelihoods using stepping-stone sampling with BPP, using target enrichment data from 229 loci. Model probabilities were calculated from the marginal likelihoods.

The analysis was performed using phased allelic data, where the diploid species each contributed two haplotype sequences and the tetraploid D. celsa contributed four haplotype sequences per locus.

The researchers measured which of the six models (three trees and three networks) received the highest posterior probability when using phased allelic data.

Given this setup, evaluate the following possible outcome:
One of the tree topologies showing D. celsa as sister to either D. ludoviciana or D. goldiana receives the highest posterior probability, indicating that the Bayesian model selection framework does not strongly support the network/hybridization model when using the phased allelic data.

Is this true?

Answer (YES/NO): NO